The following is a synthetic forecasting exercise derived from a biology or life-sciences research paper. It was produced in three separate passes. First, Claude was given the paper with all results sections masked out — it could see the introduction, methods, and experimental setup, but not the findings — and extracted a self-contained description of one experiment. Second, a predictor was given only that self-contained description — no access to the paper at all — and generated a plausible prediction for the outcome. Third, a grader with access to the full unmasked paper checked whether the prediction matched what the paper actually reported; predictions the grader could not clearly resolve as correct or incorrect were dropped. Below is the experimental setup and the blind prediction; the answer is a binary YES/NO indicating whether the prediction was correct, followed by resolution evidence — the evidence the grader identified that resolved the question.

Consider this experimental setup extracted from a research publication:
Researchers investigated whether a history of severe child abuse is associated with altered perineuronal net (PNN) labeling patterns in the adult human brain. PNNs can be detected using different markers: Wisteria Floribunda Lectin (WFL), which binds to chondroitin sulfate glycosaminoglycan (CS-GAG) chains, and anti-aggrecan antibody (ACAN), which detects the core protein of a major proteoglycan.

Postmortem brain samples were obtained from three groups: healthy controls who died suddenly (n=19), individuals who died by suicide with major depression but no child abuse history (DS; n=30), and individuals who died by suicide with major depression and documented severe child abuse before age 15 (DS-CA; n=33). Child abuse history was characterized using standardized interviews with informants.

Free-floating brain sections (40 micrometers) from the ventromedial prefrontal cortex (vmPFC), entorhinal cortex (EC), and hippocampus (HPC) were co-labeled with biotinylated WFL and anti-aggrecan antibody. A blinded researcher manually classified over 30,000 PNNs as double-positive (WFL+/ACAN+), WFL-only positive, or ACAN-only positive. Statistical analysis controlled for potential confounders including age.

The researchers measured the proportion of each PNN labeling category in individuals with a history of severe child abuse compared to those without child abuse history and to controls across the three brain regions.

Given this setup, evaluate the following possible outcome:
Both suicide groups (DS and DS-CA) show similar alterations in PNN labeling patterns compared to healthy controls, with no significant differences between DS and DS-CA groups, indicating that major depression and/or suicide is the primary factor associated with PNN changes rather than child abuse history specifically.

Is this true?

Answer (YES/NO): NO